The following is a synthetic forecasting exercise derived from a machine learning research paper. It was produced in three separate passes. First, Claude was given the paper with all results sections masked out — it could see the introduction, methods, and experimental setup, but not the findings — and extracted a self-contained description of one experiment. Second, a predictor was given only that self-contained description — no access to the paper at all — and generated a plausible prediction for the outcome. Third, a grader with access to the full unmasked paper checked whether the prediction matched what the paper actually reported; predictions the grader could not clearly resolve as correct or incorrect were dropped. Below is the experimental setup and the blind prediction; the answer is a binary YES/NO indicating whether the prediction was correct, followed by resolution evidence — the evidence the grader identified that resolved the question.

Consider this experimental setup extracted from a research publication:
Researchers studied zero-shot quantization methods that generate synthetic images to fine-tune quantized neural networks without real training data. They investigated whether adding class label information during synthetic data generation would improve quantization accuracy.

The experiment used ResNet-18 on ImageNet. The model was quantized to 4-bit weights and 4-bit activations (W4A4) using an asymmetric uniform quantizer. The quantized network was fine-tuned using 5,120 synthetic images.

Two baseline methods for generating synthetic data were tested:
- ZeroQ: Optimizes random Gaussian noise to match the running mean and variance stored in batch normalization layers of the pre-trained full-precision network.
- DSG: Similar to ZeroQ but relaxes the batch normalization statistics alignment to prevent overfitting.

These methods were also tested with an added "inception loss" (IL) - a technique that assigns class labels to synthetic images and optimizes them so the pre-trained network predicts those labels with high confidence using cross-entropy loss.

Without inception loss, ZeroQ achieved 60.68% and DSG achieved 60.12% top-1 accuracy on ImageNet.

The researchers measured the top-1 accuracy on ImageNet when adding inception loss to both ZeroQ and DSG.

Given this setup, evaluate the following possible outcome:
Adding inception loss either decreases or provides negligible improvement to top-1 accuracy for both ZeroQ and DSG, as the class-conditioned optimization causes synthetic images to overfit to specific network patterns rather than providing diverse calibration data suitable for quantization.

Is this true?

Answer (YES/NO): NO